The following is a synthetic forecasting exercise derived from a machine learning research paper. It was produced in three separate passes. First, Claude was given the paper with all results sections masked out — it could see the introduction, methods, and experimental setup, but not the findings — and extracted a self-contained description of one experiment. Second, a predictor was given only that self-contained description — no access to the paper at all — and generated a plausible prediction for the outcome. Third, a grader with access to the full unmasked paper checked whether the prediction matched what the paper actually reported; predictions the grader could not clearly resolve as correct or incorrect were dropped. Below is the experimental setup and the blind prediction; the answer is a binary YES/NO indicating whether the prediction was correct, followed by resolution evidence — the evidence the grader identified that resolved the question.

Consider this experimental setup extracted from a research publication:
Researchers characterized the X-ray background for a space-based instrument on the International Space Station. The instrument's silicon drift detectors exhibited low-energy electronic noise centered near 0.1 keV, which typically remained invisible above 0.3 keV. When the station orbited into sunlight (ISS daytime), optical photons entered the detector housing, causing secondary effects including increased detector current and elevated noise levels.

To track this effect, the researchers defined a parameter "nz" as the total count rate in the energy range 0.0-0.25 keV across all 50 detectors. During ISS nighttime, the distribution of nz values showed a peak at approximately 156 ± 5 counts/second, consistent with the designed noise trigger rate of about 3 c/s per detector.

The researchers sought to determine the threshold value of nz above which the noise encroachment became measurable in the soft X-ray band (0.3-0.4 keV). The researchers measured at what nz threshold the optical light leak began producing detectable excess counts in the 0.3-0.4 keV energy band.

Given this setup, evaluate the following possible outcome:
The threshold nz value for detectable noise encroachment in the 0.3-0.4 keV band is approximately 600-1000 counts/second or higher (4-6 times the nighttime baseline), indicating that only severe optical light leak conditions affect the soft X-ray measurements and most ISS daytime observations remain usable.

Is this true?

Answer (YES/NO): NO